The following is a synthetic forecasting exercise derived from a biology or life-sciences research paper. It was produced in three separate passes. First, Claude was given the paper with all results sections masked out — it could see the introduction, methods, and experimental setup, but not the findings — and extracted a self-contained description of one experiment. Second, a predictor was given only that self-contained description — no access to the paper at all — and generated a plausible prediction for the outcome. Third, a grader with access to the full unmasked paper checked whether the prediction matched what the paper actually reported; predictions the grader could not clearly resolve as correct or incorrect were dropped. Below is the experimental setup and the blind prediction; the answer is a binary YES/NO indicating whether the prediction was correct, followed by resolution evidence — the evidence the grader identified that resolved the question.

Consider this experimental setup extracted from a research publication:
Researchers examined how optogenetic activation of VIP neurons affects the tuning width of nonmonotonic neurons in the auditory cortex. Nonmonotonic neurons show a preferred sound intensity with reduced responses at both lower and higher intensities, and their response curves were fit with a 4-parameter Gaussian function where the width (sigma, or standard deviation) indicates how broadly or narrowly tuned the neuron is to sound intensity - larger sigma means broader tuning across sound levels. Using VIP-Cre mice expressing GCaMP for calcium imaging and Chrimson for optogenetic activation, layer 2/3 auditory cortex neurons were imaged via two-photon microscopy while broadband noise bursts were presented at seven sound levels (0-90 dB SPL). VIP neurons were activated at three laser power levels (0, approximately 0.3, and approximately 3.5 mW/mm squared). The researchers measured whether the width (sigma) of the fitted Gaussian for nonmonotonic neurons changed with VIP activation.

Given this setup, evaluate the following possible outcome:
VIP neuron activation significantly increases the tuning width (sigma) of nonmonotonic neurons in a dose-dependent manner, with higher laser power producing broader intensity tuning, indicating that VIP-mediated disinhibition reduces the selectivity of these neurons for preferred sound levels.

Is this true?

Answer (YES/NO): YES